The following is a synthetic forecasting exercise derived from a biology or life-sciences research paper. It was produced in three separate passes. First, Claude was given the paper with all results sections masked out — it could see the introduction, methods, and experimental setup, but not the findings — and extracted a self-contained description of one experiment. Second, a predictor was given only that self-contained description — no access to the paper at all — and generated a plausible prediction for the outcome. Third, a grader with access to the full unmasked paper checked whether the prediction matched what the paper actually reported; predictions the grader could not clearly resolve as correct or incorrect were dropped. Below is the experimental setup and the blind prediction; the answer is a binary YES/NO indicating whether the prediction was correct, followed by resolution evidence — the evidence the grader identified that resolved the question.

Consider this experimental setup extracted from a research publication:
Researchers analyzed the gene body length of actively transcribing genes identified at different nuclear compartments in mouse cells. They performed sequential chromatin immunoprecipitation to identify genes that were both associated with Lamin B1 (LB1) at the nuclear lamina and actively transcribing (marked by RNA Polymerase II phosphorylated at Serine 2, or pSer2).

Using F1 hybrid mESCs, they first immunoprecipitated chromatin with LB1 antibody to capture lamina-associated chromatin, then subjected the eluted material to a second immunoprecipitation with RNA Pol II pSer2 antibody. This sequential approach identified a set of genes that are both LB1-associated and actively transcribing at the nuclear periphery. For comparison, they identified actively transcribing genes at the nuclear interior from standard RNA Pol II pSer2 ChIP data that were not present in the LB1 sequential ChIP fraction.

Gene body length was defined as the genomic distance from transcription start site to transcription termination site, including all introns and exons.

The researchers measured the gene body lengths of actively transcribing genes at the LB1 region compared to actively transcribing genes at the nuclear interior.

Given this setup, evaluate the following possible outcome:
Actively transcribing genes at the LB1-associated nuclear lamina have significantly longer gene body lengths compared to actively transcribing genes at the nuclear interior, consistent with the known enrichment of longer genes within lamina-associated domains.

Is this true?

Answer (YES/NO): YES